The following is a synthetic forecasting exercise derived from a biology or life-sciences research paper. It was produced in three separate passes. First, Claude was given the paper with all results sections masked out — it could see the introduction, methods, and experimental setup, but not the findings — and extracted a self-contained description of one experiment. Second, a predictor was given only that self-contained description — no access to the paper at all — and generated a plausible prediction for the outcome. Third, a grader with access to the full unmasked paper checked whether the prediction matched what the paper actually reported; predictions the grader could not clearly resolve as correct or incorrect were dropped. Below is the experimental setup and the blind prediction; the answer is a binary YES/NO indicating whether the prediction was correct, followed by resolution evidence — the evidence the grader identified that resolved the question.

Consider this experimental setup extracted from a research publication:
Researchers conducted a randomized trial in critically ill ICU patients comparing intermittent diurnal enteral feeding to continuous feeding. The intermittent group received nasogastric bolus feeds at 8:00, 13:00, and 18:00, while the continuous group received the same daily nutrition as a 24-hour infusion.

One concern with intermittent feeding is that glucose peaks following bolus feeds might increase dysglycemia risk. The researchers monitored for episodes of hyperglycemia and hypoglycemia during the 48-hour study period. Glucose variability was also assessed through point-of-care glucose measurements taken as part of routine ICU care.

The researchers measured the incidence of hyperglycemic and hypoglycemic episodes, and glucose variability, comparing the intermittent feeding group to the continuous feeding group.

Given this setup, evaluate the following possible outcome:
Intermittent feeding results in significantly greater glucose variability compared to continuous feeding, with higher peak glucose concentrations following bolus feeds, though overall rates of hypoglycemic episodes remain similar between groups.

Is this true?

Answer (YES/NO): NO